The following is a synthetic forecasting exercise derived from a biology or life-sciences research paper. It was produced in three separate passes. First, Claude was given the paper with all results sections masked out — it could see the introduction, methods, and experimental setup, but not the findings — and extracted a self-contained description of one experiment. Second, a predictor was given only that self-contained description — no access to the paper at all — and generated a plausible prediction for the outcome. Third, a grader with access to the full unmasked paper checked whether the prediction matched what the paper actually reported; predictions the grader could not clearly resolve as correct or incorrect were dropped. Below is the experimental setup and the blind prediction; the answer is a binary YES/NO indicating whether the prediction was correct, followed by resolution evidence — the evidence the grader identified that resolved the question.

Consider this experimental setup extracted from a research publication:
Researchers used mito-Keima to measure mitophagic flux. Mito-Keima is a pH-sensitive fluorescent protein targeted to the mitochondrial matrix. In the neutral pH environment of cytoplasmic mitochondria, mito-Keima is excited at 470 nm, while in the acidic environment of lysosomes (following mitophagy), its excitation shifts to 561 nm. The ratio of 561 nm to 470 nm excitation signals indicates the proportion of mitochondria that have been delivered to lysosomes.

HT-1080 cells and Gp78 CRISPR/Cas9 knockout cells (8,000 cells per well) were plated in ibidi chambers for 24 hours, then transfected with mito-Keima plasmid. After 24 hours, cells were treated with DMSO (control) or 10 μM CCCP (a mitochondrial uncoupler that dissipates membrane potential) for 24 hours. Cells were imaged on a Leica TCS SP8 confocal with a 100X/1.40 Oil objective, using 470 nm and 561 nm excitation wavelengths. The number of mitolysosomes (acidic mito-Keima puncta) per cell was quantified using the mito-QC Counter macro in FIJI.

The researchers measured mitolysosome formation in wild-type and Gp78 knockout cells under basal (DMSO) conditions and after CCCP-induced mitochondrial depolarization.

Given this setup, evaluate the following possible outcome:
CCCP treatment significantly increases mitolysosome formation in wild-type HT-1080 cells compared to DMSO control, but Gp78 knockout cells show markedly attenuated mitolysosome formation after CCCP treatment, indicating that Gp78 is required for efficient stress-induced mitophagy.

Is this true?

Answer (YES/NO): YES